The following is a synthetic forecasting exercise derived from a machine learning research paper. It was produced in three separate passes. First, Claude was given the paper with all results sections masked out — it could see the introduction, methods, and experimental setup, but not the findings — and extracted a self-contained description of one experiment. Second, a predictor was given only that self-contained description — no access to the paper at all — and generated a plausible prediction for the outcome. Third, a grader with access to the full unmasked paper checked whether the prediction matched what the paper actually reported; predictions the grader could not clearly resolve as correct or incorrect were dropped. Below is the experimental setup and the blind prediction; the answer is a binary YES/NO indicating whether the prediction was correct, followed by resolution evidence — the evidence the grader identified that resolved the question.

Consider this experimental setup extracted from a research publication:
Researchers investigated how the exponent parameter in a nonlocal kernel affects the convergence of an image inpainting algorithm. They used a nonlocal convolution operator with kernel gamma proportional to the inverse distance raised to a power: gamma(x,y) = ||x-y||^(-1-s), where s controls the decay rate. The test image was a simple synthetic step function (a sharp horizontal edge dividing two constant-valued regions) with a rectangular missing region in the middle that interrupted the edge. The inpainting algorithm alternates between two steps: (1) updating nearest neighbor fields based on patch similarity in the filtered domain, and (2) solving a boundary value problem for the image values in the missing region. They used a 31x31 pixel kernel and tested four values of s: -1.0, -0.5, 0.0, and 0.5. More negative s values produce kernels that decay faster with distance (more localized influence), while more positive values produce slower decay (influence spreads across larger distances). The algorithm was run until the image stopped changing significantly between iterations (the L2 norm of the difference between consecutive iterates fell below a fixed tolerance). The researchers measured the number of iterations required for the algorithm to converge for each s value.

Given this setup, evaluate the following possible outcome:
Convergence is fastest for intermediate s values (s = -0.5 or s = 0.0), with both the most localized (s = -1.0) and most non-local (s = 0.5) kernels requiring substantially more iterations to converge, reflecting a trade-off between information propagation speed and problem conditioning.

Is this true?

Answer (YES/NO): NO